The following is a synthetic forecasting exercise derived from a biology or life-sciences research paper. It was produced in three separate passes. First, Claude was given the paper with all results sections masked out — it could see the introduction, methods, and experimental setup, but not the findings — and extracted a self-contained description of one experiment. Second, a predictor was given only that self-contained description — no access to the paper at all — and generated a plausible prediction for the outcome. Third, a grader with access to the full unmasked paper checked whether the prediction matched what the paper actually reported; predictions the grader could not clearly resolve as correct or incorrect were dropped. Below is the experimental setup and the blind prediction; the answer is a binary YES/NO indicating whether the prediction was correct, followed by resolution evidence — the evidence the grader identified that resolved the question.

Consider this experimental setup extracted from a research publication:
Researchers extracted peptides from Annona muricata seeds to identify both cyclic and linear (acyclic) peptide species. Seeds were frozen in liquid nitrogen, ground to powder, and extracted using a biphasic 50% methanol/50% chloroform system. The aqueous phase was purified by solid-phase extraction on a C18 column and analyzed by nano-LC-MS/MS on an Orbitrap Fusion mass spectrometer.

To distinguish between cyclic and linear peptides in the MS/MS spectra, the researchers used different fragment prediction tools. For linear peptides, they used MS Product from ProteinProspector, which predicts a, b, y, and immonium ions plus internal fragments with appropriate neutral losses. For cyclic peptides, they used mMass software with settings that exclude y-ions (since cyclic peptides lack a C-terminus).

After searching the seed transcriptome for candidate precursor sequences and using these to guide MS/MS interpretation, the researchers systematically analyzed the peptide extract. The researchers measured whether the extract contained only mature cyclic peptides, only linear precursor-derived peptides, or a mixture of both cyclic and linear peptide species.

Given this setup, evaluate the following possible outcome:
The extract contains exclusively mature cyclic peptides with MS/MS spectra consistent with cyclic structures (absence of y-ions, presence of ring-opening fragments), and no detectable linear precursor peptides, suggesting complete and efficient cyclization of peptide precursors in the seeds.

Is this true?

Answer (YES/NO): YES